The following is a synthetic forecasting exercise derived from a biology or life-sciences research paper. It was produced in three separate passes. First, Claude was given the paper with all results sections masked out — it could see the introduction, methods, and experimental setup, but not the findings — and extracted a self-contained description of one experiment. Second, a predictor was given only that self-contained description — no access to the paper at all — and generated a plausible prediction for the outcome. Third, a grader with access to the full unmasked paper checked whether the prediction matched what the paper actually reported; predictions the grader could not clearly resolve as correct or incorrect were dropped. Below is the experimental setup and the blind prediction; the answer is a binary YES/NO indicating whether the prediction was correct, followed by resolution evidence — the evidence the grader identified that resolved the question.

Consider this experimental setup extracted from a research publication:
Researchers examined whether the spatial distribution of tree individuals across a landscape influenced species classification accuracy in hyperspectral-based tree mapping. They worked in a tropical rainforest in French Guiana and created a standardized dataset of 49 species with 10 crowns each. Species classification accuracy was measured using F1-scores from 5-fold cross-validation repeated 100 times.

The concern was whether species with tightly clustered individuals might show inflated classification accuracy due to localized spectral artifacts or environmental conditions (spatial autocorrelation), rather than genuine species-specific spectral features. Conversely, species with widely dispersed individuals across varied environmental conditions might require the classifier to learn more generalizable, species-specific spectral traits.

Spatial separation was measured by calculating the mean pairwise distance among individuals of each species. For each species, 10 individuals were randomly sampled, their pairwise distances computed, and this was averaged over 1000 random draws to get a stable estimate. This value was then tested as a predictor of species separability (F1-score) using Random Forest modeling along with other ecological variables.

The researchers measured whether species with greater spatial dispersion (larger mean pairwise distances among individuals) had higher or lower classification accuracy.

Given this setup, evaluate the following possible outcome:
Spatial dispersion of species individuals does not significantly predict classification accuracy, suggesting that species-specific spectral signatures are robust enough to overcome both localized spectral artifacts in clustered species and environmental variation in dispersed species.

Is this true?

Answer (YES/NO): NO